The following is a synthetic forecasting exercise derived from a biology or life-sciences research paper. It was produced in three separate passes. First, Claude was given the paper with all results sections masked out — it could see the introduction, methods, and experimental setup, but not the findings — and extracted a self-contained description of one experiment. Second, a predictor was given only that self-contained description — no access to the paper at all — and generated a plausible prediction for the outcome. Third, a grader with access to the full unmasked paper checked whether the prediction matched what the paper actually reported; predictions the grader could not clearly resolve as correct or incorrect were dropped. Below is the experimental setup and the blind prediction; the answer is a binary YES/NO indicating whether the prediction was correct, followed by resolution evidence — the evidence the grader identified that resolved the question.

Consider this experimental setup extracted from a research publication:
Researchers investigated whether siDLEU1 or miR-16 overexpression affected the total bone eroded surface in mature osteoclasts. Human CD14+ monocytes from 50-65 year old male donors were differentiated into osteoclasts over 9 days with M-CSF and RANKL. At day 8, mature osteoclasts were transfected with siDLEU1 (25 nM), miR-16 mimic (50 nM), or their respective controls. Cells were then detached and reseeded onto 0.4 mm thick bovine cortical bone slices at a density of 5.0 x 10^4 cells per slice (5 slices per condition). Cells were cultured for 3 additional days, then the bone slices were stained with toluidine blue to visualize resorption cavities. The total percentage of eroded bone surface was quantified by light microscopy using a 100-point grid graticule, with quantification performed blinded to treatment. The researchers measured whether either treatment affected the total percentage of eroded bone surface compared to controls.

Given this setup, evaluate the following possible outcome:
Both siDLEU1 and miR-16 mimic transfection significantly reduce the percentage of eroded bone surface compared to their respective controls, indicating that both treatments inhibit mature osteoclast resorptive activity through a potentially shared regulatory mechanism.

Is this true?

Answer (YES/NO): NO